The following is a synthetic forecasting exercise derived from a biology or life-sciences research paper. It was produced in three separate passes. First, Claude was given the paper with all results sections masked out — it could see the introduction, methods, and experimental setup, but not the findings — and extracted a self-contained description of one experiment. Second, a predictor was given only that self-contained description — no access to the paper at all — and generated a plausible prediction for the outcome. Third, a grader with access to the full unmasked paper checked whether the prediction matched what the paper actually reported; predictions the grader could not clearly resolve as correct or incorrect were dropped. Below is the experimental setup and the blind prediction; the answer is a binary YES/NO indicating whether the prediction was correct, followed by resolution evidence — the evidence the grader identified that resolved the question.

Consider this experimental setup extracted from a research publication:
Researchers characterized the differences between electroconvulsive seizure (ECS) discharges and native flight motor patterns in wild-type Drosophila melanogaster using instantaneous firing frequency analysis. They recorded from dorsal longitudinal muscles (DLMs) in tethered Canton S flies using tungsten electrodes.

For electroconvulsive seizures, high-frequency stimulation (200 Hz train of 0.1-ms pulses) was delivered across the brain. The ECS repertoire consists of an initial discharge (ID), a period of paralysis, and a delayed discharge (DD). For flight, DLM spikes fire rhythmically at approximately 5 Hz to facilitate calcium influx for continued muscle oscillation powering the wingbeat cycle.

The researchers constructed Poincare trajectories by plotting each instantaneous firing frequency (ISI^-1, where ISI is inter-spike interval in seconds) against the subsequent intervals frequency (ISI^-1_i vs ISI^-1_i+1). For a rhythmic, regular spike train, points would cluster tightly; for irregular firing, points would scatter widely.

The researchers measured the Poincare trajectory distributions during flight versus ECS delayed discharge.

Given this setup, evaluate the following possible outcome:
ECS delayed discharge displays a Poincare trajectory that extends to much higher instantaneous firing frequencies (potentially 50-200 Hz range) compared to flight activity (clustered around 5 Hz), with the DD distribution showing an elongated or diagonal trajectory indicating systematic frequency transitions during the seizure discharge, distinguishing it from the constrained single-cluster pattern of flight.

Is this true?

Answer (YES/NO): NO